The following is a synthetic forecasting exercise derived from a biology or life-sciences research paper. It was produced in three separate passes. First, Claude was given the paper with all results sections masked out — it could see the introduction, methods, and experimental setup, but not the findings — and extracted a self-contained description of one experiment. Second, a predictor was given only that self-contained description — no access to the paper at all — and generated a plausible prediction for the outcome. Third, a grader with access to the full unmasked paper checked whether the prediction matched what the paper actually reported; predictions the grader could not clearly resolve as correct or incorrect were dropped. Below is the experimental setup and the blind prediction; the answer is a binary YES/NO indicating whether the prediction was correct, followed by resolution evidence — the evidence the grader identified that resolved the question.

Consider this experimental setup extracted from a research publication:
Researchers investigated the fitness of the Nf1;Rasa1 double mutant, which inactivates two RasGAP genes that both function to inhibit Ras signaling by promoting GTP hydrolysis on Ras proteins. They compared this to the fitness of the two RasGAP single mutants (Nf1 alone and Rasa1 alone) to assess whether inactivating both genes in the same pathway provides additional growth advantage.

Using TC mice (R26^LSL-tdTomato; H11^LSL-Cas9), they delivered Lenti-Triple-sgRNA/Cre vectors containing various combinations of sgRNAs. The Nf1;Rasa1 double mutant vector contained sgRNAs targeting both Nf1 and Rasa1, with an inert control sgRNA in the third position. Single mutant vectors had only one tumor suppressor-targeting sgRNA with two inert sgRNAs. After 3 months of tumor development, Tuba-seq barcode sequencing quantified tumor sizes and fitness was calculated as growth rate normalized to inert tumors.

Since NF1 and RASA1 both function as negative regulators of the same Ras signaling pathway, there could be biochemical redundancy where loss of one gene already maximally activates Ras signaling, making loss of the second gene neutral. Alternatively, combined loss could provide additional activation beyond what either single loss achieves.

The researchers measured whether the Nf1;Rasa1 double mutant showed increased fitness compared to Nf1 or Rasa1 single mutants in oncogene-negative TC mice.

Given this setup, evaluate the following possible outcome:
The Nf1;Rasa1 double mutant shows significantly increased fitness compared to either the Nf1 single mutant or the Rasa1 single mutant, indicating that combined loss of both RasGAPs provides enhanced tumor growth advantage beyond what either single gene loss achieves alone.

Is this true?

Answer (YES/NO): YES